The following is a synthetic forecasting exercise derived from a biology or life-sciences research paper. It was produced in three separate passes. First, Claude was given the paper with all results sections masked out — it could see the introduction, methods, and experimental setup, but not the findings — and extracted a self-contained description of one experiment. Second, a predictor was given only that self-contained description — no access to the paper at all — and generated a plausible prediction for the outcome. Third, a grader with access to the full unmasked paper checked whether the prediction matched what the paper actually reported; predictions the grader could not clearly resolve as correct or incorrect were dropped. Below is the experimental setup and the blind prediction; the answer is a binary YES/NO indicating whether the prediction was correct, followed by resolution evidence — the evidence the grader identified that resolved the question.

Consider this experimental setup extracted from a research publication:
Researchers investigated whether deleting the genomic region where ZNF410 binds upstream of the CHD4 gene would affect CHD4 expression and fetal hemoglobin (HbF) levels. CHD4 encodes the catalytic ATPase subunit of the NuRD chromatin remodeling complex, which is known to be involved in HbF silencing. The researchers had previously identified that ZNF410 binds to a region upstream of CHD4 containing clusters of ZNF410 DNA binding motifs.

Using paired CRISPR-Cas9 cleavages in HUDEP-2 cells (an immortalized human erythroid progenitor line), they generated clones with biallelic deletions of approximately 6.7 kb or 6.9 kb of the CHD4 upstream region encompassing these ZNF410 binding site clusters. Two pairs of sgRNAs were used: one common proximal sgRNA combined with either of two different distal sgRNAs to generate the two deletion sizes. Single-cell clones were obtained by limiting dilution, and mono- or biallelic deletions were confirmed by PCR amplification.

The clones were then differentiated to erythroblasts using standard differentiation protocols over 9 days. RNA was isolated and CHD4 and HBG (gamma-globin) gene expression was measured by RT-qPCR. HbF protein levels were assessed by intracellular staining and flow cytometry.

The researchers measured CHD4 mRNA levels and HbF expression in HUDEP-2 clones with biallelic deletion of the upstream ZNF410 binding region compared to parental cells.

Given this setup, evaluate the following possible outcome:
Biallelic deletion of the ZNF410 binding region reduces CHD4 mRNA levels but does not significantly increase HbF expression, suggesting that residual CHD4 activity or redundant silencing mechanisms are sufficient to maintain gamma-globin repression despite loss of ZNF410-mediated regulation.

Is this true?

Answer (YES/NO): NO